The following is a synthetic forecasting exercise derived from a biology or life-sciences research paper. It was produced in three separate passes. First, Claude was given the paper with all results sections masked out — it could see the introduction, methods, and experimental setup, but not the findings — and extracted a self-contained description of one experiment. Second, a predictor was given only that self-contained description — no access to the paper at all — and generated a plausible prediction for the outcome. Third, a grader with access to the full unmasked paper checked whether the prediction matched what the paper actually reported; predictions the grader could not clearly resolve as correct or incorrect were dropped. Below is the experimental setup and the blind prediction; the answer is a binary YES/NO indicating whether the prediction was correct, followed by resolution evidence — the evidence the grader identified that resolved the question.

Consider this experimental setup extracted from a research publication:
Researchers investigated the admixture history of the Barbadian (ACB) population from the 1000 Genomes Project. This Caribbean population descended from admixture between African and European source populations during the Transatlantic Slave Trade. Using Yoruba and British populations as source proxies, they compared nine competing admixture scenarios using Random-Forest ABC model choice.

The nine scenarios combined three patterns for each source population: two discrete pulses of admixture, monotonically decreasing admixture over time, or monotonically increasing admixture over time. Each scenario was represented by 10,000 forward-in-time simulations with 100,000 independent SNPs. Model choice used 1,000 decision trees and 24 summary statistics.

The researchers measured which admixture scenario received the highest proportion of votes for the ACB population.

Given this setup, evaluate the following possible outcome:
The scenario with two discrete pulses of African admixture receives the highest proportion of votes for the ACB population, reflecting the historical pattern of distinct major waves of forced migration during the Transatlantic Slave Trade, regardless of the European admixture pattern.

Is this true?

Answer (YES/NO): NO